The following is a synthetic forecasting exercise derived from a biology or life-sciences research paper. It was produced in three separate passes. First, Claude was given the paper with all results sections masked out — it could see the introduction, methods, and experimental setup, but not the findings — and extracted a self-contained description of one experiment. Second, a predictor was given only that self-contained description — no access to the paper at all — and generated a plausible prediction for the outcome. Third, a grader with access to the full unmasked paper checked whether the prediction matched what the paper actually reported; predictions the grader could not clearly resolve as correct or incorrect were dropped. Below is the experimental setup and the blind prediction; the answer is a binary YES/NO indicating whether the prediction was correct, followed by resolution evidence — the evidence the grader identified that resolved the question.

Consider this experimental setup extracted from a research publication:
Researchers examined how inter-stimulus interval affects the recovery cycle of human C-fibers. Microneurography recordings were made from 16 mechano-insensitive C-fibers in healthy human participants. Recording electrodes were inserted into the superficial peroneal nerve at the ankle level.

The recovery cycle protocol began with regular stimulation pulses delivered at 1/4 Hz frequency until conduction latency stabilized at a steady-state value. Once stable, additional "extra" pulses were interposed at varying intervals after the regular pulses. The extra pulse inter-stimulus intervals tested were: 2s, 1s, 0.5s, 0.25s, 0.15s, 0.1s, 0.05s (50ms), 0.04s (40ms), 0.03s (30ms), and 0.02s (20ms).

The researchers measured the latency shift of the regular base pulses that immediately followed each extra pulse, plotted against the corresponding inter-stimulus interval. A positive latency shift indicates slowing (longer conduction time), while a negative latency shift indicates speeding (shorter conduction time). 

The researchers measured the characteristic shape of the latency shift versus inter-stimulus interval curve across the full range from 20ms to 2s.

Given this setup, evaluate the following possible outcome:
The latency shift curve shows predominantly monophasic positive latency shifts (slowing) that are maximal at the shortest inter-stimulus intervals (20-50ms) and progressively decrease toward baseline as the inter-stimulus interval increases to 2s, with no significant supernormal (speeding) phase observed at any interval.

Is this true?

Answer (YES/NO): NO